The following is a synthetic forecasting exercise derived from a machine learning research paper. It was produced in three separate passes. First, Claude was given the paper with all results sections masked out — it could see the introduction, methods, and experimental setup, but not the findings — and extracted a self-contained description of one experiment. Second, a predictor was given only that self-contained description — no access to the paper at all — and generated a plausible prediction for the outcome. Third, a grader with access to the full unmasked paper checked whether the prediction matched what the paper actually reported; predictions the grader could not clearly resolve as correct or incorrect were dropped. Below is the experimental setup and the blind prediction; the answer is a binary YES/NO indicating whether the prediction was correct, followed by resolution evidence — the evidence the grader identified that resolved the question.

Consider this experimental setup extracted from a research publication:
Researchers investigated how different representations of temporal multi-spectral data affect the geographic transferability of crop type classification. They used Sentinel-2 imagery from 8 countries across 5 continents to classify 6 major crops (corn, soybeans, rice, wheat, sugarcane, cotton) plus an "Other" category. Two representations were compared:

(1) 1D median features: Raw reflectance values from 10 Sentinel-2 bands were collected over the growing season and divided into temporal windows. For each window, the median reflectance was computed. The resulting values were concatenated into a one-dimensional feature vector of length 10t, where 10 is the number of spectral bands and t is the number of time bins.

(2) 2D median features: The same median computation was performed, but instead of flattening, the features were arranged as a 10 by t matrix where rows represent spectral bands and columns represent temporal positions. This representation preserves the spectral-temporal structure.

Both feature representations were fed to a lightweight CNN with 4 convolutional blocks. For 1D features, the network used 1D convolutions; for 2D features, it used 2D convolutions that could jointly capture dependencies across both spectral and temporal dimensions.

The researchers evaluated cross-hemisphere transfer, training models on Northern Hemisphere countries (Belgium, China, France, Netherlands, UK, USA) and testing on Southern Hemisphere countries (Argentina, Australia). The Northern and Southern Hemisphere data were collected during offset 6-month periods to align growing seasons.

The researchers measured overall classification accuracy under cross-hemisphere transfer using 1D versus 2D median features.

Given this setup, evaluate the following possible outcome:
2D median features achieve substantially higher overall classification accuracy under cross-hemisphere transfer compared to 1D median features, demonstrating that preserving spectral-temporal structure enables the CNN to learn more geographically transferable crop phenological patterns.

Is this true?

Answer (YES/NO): YES